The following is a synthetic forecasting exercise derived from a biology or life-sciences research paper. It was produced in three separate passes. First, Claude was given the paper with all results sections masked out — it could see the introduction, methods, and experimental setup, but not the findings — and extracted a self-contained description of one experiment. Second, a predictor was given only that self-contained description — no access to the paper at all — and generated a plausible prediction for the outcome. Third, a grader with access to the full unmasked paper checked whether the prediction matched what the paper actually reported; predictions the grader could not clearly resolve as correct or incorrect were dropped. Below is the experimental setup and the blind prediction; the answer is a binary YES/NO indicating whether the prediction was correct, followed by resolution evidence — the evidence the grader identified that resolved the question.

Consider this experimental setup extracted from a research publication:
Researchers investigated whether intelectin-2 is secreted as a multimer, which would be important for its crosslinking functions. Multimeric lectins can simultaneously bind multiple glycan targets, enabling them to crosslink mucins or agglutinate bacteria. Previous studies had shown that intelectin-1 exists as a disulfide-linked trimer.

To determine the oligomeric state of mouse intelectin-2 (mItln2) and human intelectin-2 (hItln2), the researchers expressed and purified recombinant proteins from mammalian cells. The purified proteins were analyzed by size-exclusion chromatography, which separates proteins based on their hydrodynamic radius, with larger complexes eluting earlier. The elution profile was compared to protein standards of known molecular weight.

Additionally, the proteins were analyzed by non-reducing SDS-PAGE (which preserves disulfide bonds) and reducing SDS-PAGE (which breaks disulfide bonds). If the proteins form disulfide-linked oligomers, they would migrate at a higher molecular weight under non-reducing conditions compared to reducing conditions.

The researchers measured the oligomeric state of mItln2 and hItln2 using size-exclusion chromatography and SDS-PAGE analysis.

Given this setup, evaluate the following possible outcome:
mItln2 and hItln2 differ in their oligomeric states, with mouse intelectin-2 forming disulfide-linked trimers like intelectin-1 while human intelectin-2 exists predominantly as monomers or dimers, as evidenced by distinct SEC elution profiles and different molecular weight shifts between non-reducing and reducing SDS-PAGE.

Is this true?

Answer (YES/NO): NO